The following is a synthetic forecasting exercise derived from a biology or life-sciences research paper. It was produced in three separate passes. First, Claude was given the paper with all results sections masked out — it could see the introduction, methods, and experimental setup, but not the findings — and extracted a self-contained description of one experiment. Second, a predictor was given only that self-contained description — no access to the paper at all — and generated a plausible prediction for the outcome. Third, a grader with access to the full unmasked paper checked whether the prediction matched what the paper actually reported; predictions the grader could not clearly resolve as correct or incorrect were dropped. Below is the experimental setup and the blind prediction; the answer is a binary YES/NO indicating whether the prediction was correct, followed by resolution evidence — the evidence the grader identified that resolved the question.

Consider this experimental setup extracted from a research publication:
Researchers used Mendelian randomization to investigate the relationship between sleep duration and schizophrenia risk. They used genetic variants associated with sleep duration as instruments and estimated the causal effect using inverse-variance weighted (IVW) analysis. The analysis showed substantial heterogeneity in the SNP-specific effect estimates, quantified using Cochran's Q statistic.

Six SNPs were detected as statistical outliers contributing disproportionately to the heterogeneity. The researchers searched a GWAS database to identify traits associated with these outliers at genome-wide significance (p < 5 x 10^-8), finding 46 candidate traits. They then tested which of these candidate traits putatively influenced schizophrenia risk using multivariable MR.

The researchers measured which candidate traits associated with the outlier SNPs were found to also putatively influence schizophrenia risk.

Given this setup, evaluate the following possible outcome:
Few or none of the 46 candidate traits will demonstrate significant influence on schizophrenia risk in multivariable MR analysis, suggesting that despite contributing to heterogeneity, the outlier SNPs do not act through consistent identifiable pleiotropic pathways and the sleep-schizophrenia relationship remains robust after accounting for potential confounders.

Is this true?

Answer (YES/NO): NO